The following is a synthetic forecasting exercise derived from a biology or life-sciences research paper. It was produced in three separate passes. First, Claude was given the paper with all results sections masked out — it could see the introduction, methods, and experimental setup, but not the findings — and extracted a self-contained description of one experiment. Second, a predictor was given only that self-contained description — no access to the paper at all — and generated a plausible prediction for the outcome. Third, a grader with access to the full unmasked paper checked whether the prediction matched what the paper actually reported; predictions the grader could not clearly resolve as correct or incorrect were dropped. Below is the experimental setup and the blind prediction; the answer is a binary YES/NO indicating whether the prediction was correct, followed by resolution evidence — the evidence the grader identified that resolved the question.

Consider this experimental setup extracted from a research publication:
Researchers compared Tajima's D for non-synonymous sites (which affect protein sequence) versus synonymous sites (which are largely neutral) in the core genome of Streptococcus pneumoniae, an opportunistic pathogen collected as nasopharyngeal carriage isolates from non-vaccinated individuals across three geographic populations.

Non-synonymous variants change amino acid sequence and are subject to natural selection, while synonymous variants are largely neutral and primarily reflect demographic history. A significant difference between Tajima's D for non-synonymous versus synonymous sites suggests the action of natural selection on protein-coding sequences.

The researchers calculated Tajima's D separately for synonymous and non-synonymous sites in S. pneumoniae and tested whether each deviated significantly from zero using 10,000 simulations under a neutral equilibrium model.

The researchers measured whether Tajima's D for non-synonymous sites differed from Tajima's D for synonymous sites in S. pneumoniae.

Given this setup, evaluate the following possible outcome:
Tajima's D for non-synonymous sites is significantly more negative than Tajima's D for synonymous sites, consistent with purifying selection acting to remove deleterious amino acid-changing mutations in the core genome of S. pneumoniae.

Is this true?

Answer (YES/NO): NO